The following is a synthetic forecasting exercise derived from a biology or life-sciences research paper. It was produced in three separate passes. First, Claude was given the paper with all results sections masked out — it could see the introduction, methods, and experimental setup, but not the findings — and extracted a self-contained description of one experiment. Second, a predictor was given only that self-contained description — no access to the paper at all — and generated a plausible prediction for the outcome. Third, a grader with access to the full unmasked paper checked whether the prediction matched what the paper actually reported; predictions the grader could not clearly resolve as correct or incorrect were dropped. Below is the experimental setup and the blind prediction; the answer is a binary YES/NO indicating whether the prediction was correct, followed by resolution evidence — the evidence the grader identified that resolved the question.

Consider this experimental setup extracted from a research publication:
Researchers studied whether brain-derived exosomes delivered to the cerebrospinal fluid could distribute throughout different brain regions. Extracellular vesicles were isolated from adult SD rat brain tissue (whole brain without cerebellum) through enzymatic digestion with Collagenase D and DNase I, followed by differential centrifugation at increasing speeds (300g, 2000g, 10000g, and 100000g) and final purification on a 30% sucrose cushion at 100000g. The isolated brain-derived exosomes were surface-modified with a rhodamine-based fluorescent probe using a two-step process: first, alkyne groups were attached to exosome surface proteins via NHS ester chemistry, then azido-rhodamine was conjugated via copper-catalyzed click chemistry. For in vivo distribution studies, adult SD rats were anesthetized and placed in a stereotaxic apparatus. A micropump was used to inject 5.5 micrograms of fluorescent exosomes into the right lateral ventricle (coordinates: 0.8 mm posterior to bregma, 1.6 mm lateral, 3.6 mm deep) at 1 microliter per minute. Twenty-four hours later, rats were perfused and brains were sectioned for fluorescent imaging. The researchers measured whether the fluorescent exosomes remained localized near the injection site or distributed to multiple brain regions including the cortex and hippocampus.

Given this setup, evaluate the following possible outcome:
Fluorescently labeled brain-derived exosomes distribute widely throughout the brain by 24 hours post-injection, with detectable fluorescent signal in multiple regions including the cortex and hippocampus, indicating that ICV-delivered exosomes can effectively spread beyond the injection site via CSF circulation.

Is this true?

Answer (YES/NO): YES